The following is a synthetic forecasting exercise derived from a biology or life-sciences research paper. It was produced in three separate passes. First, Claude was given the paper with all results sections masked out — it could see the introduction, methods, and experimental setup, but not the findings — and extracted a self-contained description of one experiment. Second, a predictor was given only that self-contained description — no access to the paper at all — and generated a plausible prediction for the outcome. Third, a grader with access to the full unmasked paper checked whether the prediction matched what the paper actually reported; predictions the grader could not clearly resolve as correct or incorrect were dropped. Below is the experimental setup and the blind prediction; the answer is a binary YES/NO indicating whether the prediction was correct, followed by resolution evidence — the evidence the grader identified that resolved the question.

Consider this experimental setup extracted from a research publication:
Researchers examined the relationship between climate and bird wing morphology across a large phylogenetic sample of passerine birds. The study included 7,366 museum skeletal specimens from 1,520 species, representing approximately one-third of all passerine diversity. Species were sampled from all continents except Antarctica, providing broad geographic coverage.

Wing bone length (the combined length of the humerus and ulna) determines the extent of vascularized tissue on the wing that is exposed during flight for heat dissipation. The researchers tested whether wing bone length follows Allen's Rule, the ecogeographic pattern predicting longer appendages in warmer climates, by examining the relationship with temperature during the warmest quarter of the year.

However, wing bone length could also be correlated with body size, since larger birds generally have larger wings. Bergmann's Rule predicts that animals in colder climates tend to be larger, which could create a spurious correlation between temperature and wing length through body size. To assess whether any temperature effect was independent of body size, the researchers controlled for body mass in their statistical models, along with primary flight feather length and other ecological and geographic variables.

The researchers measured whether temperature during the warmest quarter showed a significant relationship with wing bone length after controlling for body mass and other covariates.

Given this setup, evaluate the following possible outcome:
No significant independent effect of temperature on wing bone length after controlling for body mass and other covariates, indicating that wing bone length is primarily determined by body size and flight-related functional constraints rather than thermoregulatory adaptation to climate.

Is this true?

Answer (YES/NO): NO